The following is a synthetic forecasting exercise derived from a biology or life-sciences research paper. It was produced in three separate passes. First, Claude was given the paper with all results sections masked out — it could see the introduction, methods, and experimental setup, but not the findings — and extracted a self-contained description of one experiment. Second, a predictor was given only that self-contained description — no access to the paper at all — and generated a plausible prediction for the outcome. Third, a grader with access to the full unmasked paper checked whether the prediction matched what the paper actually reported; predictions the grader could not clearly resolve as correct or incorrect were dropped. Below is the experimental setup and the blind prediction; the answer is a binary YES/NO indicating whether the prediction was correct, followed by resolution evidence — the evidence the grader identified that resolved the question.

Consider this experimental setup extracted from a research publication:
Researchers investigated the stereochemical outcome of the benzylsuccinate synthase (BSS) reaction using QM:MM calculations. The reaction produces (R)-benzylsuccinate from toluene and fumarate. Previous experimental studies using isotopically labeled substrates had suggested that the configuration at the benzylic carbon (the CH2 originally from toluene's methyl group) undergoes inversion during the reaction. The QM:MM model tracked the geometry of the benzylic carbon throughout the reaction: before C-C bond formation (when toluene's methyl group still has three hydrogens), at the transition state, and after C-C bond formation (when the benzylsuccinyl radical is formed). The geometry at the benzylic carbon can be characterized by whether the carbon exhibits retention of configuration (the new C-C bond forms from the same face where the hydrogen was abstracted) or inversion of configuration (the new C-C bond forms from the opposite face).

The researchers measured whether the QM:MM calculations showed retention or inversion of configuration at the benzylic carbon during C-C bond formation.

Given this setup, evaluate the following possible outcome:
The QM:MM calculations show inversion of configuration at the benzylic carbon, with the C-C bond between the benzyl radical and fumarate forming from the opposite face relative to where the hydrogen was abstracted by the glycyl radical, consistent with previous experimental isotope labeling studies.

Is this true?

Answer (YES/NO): YES